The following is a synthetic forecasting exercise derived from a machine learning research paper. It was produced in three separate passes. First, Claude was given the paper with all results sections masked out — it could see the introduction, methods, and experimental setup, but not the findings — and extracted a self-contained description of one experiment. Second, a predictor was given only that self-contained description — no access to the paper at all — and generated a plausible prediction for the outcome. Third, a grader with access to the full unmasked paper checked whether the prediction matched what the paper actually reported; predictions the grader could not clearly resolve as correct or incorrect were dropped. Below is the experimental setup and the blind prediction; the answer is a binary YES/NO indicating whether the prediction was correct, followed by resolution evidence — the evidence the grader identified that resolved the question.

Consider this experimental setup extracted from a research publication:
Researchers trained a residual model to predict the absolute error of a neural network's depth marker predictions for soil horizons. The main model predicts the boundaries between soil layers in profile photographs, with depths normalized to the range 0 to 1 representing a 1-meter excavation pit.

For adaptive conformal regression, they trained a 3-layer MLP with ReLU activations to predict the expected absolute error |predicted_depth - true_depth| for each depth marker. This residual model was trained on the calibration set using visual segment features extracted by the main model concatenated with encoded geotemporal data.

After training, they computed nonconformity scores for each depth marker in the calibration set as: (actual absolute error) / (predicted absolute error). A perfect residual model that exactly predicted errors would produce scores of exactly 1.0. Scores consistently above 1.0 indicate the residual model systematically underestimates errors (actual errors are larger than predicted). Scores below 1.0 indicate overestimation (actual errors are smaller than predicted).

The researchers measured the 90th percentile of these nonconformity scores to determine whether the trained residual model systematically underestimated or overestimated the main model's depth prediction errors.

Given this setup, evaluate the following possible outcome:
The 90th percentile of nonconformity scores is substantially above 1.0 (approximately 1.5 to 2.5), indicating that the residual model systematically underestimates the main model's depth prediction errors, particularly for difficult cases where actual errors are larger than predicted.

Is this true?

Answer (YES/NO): YES